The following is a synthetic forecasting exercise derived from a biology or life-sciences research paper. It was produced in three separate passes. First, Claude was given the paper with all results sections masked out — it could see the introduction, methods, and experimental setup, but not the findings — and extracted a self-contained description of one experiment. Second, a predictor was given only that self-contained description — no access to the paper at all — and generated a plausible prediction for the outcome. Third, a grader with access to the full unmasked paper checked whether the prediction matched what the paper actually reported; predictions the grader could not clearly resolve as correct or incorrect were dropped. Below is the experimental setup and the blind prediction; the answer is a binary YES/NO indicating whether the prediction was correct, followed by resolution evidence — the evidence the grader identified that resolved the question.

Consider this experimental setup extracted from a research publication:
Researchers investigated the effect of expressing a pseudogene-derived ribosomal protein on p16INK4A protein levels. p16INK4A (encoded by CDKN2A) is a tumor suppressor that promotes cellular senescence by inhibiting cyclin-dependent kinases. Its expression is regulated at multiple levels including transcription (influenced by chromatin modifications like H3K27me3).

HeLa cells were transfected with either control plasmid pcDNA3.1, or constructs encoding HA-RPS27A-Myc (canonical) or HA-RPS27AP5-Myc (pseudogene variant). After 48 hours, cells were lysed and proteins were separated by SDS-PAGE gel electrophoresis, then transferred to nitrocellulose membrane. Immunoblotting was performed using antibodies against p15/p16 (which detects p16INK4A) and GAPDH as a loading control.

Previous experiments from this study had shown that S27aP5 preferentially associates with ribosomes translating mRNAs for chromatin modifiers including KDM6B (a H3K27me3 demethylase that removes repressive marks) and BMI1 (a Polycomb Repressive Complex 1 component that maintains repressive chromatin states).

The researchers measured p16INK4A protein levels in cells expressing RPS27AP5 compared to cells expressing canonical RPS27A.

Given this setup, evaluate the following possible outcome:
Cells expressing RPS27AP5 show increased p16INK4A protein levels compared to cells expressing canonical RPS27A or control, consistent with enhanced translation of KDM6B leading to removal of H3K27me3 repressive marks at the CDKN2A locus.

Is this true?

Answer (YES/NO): NO